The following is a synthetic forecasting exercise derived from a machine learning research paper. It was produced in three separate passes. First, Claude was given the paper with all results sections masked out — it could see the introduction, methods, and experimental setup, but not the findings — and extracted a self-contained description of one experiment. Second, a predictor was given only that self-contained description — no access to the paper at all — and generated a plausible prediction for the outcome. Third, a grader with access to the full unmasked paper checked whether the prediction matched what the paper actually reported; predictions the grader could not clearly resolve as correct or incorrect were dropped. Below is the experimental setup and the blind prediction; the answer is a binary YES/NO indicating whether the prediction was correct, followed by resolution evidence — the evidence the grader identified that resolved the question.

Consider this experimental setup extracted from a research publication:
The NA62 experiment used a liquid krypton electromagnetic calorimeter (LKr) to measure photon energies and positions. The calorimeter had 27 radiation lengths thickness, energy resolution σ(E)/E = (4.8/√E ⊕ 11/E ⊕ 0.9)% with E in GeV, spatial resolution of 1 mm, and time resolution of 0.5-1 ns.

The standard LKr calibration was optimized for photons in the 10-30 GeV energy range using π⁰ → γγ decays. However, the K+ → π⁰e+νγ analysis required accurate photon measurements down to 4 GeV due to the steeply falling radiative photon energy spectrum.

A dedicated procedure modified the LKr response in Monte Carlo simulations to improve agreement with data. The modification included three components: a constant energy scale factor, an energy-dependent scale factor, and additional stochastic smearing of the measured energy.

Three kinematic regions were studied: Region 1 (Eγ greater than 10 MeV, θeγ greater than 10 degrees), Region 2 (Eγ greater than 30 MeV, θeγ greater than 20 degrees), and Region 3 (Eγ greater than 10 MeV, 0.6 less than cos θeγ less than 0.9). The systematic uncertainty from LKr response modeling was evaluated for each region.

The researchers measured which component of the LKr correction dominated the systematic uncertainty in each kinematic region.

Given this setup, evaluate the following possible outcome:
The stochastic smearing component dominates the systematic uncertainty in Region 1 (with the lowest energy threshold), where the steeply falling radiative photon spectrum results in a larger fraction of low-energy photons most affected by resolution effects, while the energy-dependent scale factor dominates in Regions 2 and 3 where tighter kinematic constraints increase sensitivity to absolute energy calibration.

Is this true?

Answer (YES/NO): NO